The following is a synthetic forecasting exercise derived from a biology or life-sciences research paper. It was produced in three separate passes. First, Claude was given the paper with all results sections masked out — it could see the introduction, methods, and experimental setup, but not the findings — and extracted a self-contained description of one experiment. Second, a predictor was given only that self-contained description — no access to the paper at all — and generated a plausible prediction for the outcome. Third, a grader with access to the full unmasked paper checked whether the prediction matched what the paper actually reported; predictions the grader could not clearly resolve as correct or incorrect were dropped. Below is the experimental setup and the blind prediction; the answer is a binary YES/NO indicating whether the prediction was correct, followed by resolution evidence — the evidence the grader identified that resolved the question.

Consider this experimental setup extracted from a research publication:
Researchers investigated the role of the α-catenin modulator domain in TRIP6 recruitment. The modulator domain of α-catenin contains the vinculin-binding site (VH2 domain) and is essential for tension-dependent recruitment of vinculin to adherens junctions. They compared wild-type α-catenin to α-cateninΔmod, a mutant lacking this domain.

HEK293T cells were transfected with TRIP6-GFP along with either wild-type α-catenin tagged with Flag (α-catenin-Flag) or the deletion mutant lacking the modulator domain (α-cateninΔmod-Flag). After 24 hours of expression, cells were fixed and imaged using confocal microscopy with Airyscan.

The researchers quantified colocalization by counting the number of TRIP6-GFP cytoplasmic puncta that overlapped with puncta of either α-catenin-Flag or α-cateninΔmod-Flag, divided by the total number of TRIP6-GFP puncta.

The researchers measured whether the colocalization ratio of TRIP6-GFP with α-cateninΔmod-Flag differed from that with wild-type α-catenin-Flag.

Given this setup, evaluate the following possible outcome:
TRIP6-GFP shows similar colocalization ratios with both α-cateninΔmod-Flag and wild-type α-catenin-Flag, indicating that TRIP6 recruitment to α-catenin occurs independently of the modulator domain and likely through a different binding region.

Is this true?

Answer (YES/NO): NO